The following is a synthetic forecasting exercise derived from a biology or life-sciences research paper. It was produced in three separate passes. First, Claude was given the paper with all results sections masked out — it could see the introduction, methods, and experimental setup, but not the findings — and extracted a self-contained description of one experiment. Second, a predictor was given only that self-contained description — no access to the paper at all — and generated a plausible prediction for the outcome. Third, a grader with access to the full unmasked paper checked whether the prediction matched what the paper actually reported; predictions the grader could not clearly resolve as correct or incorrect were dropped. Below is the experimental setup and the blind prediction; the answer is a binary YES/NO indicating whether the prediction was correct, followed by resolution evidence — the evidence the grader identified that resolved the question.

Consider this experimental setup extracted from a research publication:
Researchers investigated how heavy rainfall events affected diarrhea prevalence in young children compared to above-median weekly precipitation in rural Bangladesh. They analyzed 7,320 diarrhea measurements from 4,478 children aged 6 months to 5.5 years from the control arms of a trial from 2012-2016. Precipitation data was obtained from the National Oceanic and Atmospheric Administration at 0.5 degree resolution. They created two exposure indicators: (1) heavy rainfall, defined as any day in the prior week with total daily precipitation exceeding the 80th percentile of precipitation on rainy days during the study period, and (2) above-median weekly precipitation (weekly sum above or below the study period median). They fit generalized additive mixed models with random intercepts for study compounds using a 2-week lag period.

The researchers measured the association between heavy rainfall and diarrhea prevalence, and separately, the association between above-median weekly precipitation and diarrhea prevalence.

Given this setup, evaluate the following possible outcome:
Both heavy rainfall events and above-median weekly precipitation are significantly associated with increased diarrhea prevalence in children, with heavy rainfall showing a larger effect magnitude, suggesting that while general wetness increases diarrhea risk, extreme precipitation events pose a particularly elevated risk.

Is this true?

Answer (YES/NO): NO